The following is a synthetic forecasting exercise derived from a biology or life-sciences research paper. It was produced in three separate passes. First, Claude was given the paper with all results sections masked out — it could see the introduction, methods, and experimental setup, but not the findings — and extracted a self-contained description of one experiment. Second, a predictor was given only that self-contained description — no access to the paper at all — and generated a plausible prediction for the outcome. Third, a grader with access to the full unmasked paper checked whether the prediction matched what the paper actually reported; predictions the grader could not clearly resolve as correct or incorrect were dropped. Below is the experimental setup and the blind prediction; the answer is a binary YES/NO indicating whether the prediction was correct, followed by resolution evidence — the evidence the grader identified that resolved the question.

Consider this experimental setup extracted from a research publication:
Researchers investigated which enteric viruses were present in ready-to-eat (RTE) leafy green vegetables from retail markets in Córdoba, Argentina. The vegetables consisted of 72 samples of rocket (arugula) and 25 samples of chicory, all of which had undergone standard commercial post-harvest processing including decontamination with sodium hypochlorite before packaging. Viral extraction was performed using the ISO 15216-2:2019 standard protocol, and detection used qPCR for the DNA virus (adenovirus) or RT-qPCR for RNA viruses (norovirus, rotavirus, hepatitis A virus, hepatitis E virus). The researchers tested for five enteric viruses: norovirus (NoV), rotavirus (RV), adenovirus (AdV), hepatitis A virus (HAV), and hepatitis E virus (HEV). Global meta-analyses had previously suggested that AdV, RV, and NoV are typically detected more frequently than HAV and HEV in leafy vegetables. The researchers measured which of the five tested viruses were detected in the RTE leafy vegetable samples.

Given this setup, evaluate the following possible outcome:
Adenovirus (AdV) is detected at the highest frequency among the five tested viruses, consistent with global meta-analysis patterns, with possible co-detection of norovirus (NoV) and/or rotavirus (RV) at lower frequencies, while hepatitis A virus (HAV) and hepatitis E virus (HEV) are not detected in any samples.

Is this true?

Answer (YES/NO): YES